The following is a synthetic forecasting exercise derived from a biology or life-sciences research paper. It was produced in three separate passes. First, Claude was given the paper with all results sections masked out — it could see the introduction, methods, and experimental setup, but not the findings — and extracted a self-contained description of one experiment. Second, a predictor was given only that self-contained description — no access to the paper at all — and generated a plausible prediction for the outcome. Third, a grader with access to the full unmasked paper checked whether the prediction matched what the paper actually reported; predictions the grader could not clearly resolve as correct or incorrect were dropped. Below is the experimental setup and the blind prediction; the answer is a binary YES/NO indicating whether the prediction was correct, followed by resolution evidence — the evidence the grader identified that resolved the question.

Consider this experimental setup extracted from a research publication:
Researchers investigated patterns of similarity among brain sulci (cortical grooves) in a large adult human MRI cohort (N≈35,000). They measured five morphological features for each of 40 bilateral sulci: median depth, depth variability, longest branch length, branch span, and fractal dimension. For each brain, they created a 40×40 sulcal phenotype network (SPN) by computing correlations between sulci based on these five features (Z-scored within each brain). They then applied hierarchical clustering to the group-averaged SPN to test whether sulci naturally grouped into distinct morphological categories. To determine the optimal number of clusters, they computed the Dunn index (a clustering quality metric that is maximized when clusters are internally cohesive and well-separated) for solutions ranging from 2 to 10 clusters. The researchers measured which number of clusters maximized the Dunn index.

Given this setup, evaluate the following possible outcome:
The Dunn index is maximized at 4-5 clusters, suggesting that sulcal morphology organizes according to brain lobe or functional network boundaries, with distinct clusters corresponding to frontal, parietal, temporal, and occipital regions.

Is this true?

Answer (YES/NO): NO